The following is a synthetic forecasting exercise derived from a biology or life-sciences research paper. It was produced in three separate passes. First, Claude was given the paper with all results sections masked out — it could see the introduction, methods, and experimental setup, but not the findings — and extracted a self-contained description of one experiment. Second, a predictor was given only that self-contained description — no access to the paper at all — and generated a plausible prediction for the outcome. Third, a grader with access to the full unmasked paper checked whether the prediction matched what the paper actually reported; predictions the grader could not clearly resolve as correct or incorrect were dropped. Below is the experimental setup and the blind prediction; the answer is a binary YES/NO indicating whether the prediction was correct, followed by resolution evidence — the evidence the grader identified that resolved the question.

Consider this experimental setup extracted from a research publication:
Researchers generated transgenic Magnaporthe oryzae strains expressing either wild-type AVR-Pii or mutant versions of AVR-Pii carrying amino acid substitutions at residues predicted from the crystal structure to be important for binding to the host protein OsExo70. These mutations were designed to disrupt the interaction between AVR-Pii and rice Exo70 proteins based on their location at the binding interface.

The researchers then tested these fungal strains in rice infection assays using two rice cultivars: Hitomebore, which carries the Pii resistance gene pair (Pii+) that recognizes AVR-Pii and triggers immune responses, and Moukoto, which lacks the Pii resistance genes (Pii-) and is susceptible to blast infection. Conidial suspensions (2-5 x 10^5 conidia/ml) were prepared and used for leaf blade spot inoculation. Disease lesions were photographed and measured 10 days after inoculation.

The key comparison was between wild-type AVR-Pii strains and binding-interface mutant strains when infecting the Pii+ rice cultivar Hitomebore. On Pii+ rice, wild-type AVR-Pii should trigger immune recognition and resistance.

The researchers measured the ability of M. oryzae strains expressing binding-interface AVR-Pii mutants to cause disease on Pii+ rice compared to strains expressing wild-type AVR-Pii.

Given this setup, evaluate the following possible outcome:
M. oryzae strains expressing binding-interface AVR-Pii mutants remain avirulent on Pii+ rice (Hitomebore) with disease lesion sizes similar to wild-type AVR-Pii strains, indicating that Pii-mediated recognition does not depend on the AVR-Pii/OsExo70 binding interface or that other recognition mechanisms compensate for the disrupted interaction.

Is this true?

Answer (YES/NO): NO